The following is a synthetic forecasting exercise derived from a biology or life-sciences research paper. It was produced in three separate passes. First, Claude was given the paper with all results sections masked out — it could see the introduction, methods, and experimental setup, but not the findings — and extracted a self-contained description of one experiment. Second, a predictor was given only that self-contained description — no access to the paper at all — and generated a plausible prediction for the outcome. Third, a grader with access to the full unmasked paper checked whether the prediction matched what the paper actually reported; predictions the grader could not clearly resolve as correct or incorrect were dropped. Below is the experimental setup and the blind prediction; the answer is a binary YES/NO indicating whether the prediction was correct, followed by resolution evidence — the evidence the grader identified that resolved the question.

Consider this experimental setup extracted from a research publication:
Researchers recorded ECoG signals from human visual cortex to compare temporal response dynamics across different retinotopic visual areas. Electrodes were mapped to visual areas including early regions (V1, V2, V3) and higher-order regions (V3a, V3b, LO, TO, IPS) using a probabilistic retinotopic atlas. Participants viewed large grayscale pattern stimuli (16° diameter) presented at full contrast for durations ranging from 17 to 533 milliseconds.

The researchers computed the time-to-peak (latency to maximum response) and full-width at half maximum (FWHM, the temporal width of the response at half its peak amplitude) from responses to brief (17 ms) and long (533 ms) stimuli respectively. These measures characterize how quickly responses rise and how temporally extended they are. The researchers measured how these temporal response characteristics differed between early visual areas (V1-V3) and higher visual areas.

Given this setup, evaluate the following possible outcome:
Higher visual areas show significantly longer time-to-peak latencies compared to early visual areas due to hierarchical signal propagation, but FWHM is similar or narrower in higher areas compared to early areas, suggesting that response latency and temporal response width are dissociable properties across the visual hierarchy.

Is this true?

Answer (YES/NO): NO